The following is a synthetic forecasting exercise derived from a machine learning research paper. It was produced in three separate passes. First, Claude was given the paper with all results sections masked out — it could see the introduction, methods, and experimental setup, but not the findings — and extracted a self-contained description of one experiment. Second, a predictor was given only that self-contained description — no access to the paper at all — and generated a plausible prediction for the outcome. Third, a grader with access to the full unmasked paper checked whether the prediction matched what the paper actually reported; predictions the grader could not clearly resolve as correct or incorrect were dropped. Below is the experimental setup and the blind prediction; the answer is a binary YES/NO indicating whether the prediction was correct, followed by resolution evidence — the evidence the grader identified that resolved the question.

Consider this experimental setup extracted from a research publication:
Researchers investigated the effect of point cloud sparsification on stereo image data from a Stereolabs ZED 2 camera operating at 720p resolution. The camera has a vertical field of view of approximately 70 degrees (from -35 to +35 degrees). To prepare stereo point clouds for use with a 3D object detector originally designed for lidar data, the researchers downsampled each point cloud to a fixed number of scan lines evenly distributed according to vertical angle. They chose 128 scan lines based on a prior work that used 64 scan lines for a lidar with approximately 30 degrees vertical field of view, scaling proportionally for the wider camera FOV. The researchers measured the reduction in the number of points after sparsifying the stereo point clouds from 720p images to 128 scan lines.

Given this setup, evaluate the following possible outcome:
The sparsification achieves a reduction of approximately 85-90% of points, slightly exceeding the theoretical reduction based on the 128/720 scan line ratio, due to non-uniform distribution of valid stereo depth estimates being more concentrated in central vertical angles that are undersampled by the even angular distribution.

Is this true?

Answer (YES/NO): NO